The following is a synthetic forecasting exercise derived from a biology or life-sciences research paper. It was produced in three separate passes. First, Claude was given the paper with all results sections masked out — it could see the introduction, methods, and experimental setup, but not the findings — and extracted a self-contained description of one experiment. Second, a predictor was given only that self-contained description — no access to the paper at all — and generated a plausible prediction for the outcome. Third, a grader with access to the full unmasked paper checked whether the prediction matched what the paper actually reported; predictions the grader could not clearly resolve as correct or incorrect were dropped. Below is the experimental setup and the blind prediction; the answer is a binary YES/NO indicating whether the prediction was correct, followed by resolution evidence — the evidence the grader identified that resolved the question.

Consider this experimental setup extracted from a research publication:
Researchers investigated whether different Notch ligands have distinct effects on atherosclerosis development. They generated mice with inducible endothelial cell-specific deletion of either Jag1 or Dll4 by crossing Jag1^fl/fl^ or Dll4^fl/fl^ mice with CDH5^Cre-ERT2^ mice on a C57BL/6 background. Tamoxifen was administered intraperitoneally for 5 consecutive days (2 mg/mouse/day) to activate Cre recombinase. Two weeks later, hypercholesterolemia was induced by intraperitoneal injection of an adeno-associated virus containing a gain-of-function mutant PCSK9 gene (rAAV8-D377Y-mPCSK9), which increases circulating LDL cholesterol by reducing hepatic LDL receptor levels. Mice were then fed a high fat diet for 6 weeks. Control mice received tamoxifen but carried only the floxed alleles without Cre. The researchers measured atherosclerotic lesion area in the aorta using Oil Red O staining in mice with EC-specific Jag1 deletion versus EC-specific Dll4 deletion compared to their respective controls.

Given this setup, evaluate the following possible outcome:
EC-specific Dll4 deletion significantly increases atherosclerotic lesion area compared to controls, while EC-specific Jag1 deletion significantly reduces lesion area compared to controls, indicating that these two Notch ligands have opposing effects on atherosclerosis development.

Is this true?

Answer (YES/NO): YES